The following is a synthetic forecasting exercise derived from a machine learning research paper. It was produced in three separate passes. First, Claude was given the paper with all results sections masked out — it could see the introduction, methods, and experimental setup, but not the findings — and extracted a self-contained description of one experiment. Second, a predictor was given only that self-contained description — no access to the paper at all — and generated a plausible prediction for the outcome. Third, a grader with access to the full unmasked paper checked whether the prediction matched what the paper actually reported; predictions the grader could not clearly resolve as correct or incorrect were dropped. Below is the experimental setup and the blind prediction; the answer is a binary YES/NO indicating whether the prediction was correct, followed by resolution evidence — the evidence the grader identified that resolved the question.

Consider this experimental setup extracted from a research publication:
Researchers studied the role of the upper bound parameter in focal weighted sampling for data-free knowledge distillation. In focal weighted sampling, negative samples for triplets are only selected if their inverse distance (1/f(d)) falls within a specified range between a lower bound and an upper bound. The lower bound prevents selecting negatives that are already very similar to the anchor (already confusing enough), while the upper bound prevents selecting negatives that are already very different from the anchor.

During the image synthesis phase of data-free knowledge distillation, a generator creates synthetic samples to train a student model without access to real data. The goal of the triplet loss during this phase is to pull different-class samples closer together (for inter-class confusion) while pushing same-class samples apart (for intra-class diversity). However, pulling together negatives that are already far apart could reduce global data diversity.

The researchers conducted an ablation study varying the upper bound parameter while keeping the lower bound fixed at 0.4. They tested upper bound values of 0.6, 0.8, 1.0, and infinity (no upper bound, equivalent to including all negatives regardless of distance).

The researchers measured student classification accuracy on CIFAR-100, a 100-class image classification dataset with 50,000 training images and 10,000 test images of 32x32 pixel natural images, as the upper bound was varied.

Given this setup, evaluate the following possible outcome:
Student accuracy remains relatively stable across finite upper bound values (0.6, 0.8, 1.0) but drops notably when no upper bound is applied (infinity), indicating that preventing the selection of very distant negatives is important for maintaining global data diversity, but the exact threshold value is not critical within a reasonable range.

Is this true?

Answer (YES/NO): NO